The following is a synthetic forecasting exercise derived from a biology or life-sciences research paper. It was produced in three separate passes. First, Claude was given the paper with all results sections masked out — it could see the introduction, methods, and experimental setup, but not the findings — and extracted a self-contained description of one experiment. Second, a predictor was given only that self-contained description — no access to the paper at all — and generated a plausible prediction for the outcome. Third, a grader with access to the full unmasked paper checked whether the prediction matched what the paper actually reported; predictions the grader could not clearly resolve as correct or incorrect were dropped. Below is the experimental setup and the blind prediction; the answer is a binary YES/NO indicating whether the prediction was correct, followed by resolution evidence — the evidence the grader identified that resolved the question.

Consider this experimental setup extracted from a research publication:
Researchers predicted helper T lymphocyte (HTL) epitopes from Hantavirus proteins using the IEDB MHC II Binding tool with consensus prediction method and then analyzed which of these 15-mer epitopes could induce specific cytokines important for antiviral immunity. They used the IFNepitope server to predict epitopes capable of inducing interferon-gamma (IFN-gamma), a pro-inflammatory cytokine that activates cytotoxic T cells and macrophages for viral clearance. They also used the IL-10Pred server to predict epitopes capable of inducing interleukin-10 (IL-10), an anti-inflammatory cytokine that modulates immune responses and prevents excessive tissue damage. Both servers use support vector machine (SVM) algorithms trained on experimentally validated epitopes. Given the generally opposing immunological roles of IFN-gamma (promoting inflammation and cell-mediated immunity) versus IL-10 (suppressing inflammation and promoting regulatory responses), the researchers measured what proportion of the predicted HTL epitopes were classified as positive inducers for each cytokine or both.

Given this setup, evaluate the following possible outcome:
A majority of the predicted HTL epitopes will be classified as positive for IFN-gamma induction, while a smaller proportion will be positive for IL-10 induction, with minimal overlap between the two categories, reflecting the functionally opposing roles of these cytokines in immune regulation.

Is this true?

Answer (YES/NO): NO